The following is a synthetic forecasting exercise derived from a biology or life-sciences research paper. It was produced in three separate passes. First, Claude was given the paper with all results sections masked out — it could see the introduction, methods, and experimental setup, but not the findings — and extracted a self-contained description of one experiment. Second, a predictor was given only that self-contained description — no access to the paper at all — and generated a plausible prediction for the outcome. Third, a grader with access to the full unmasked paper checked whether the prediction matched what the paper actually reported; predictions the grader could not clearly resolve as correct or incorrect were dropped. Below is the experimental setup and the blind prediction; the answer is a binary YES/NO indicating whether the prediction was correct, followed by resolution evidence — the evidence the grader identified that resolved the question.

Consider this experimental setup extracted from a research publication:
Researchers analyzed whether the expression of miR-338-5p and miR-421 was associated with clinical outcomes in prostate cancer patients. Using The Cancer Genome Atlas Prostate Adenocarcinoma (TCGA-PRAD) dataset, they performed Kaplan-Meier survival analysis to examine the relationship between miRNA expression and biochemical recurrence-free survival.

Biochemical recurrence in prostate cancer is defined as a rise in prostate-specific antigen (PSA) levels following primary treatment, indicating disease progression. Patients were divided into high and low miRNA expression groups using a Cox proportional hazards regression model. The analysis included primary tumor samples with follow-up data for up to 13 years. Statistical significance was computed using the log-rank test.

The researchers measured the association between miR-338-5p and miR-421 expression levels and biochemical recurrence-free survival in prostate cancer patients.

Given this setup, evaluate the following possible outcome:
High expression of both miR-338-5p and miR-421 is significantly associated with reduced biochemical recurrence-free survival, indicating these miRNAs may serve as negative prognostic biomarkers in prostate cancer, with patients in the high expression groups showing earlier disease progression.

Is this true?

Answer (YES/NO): NO